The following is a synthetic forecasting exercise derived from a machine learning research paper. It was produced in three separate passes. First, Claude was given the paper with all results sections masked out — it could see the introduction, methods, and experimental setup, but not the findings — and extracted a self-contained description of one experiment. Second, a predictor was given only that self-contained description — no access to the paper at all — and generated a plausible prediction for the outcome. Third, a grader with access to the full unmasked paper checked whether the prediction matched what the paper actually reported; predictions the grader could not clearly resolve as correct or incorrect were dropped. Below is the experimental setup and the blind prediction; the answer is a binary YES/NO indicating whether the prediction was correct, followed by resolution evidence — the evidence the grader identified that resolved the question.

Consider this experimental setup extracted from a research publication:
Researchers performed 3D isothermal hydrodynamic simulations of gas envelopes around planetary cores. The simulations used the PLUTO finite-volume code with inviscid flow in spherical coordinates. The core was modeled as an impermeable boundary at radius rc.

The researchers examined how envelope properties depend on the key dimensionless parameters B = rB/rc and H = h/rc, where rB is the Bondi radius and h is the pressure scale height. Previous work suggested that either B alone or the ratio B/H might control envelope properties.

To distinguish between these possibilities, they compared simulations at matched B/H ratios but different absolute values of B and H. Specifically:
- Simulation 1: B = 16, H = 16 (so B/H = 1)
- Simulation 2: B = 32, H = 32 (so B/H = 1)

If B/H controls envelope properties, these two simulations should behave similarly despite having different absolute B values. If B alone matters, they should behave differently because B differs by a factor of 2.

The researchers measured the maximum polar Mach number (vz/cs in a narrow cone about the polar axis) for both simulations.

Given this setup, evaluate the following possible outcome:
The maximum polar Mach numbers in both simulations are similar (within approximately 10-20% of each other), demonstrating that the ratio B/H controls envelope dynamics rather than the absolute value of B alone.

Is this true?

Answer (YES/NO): NO